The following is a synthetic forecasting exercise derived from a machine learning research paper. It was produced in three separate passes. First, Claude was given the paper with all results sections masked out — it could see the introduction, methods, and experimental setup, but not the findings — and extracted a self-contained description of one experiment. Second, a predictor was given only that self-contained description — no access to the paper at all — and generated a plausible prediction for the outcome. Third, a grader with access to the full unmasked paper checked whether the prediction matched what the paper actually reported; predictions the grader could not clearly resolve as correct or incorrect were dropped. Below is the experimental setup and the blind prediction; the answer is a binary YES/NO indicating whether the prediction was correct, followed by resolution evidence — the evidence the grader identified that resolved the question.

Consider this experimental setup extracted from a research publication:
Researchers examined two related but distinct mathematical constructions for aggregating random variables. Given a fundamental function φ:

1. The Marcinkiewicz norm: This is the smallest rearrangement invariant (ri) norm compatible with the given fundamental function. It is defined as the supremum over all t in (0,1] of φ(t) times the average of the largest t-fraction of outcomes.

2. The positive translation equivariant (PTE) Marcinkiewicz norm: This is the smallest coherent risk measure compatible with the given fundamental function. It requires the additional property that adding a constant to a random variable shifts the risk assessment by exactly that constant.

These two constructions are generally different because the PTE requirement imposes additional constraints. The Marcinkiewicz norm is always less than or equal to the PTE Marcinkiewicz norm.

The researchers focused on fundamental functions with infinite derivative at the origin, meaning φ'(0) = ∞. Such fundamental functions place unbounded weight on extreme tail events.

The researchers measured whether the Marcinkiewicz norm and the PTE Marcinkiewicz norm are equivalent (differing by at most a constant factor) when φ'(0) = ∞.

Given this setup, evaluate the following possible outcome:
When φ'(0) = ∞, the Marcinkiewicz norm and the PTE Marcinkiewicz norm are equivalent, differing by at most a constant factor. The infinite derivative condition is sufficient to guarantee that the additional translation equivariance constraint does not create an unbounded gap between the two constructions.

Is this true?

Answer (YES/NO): YES